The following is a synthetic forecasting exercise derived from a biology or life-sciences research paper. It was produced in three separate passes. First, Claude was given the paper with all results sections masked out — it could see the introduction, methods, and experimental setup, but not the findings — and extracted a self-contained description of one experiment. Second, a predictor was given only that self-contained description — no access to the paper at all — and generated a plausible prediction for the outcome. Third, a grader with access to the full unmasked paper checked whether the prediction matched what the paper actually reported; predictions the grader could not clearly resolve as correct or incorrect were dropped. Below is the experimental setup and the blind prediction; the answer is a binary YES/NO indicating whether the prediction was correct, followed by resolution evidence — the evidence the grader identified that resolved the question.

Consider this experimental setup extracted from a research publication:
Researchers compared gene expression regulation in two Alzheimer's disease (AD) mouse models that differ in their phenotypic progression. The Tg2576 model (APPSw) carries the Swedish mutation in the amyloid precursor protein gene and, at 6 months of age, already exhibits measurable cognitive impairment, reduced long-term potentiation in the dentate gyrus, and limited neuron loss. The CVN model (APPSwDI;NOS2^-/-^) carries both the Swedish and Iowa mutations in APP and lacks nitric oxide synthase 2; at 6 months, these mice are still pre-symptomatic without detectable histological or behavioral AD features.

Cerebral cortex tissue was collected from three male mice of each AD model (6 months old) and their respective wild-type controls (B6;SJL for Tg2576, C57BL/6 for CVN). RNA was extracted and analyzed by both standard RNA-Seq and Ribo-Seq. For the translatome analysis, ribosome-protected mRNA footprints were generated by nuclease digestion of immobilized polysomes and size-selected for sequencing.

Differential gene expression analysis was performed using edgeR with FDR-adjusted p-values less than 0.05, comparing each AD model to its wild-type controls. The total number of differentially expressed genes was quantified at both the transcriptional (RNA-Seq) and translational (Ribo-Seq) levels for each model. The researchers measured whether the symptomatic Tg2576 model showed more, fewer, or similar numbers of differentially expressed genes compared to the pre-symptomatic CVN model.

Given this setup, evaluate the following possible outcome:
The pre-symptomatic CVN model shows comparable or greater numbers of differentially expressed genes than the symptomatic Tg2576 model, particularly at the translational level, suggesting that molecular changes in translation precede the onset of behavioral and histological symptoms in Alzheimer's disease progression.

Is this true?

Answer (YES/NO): YES